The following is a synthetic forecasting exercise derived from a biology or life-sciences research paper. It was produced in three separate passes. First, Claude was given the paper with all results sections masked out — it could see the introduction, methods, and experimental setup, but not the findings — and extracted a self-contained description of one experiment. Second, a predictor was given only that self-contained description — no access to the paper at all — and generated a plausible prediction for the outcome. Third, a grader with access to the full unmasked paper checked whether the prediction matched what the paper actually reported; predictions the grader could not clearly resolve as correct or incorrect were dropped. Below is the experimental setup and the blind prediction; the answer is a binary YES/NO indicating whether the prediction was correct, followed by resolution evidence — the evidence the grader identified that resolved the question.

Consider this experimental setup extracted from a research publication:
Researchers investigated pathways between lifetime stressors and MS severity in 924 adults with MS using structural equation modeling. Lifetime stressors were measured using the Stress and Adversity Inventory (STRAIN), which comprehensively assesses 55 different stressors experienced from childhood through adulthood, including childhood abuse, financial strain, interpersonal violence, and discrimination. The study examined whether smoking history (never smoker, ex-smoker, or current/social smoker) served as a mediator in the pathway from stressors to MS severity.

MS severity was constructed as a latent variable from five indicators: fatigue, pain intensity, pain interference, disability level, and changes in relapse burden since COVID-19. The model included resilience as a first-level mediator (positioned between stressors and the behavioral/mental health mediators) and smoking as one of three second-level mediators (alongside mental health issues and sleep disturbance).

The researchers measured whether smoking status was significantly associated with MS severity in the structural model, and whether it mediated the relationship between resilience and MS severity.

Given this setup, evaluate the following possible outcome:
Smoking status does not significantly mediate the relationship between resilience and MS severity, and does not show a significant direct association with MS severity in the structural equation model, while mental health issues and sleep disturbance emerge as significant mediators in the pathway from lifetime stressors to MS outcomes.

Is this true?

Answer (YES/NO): NO